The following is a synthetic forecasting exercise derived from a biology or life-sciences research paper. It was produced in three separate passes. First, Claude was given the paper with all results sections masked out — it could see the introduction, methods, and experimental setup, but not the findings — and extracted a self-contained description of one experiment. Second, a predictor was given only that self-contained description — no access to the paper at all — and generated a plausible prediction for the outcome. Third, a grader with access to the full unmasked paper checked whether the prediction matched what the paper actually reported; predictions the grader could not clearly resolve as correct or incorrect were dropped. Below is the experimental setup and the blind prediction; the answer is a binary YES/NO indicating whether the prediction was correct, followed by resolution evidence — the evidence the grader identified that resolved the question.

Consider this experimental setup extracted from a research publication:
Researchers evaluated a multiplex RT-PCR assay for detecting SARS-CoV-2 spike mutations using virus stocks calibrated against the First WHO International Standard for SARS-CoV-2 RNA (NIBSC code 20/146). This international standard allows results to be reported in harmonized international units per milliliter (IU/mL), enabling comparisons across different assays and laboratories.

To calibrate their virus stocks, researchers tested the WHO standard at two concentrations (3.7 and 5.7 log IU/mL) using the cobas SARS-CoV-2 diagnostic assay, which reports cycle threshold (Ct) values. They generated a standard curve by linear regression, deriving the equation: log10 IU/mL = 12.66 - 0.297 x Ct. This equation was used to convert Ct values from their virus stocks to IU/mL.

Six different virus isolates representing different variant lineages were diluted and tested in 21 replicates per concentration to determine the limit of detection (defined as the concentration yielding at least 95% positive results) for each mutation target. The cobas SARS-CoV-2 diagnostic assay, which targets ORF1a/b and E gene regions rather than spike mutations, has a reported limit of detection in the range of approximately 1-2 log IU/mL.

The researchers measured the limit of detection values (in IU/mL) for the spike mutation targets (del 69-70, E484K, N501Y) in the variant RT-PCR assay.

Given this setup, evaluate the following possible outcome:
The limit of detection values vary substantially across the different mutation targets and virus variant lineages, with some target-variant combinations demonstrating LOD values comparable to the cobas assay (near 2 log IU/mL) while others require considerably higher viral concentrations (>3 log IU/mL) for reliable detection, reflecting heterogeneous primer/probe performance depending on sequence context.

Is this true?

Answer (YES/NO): NO